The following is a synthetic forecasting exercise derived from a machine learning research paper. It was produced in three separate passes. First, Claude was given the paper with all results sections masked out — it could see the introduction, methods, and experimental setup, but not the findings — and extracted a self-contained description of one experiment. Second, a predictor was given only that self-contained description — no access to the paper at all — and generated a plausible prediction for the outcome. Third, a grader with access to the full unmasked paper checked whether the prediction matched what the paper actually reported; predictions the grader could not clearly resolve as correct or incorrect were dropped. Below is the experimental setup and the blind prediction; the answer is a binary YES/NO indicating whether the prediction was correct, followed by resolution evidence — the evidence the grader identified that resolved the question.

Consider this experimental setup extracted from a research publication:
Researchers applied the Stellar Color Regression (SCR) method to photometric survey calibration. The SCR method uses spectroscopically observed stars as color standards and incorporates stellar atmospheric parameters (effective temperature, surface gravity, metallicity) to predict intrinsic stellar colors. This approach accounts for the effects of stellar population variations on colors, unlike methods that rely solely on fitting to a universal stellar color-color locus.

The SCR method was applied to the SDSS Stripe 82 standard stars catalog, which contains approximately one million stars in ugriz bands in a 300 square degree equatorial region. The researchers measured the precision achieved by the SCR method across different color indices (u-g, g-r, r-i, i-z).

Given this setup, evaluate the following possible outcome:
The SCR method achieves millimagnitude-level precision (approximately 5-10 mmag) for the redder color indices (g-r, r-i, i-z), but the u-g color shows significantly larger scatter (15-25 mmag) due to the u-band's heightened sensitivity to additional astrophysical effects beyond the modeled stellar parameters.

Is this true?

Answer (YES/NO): NO